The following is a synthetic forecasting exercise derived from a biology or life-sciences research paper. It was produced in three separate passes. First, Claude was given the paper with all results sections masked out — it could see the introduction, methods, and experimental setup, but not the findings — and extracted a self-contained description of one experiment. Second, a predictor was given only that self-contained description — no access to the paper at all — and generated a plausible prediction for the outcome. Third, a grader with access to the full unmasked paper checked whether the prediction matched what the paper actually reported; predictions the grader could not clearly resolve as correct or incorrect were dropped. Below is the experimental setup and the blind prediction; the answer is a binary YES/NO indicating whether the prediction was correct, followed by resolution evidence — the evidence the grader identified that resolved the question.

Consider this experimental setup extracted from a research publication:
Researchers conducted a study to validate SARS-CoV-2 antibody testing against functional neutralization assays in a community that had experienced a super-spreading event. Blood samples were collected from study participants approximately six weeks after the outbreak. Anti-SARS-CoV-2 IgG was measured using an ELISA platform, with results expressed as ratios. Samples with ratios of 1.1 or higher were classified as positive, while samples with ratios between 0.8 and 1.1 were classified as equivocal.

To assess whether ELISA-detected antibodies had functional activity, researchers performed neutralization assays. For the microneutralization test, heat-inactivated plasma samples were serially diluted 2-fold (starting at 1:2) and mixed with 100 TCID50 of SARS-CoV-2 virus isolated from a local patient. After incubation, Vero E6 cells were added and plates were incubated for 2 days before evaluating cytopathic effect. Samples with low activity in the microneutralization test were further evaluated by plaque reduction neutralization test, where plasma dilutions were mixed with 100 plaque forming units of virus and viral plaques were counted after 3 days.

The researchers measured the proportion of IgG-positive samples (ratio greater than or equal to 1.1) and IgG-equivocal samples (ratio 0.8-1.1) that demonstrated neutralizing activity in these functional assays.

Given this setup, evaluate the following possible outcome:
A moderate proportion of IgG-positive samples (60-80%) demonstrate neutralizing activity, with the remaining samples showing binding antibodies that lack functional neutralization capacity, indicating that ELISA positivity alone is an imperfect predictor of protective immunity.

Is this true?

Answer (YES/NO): NO